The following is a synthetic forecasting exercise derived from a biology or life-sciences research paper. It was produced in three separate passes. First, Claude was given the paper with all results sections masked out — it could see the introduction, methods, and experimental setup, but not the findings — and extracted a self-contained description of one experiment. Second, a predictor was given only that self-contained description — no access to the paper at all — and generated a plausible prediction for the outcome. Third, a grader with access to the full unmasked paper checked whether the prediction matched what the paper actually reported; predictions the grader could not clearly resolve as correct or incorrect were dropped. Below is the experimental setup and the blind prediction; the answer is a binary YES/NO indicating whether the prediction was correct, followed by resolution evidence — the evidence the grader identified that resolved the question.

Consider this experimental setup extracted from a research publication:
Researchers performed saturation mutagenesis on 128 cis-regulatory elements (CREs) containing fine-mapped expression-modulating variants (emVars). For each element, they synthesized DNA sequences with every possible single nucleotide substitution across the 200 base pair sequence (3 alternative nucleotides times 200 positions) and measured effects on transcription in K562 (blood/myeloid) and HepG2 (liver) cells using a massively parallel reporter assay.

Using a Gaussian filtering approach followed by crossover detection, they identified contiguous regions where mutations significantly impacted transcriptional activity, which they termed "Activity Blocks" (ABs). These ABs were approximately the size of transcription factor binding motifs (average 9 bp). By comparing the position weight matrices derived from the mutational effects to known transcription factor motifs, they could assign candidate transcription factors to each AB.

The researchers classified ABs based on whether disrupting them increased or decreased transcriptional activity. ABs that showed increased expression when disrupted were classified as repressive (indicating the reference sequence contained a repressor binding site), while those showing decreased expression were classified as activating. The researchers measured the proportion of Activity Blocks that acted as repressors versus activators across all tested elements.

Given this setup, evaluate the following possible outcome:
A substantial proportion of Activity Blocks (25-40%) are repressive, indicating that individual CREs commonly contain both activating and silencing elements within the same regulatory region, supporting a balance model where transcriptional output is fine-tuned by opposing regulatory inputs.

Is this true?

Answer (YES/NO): YES